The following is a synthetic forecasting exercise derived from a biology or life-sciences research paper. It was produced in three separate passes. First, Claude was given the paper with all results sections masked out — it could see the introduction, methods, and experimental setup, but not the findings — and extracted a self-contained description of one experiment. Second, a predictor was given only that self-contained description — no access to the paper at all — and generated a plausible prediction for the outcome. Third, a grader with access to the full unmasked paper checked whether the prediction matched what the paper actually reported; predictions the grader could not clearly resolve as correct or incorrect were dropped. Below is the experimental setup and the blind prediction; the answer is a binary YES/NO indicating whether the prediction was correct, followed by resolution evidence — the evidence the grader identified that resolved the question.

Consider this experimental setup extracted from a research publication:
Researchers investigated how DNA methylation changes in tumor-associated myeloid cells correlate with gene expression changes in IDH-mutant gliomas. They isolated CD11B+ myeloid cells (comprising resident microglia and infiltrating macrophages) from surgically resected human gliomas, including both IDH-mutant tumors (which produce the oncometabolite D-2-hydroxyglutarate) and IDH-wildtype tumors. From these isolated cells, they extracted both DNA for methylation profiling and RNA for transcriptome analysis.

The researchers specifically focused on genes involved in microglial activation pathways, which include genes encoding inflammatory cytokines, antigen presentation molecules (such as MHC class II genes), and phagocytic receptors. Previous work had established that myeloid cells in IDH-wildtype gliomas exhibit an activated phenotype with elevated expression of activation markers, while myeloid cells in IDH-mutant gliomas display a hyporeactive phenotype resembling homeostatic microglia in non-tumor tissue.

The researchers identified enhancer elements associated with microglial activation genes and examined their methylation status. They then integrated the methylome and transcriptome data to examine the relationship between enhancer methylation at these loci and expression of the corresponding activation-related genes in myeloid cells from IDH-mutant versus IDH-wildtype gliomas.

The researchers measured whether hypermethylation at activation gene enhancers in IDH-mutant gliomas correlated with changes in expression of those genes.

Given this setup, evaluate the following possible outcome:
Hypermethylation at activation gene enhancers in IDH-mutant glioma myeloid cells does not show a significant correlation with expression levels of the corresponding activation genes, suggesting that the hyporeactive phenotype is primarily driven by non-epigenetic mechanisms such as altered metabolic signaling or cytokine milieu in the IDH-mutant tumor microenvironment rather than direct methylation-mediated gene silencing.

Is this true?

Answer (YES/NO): NO